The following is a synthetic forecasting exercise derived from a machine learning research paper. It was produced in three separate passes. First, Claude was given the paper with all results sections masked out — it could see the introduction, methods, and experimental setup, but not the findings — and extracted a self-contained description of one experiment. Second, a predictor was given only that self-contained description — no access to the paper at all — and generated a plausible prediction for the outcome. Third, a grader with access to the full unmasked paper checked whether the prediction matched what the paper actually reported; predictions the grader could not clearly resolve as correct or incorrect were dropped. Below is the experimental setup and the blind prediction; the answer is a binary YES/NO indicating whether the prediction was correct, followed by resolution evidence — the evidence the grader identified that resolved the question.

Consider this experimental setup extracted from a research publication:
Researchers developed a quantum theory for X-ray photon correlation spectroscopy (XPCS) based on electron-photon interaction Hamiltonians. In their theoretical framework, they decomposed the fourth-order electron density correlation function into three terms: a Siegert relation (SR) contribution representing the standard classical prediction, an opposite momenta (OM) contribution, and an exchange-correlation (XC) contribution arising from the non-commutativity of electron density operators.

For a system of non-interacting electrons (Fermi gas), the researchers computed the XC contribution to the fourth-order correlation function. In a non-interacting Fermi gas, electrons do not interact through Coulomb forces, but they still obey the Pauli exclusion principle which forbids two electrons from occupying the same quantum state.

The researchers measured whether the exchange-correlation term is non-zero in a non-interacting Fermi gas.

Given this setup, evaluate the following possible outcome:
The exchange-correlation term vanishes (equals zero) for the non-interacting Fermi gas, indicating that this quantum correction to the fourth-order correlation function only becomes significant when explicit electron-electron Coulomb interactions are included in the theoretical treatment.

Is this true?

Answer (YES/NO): NO